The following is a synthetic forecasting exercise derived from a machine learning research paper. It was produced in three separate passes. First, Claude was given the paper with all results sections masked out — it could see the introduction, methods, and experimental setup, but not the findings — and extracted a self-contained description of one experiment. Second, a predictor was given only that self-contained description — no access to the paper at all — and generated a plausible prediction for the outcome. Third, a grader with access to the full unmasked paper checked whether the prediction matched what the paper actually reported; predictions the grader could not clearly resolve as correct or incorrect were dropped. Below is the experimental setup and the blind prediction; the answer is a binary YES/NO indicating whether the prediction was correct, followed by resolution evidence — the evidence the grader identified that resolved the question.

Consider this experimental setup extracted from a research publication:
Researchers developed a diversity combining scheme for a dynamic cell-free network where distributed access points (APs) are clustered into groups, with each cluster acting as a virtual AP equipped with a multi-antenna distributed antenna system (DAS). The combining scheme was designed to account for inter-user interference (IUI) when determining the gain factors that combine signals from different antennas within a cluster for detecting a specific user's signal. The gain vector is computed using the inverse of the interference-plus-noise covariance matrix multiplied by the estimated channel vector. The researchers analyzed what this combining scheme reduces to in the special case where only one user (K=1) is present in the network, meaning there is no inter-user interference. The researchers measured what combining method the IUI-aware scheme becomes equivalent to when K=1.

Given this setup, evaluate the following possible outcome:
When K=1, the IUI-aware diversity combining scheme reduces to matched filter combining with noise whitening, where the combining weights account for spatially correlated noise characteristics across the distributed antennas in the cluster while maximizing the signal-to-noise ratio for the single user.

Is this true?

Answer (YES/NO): NO